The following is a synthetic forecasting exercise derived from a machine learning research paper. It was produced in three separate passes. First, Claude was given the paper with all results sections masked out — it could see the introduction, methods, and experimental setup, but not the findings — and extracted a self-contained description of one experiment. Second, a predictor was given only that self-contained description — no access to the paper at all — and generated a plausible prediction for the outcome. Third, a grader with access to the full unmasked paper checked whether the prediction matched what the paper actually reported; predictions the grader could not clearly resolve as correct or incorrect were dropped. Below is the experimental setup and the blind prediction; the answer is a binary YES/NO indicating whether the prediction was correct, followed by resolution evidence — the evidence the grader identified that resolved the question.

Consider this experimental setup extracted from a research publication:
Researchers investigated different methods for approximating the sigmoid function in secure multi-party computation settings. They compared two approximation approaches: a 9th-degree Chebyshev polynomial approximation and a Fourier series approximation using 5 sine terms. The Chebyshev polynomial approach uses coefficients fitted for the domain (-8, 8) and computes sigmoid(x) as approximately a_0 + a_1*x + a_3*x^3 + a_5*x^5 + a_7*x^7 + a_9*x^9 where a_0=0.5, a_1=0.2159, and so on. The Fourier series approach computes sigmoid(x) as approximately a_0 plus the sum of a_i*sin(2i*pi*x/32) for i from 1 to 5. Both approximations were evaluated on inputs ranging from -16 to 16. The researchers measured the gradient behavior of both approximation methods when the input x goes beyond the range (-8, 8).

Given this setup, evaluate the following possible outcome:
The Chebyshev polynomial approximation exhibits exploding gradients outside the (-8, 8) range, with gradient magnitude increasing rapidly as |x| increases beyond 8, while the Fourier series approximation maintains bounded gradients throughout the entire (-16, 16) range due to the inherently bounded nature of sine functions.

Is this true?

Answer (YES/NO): YES